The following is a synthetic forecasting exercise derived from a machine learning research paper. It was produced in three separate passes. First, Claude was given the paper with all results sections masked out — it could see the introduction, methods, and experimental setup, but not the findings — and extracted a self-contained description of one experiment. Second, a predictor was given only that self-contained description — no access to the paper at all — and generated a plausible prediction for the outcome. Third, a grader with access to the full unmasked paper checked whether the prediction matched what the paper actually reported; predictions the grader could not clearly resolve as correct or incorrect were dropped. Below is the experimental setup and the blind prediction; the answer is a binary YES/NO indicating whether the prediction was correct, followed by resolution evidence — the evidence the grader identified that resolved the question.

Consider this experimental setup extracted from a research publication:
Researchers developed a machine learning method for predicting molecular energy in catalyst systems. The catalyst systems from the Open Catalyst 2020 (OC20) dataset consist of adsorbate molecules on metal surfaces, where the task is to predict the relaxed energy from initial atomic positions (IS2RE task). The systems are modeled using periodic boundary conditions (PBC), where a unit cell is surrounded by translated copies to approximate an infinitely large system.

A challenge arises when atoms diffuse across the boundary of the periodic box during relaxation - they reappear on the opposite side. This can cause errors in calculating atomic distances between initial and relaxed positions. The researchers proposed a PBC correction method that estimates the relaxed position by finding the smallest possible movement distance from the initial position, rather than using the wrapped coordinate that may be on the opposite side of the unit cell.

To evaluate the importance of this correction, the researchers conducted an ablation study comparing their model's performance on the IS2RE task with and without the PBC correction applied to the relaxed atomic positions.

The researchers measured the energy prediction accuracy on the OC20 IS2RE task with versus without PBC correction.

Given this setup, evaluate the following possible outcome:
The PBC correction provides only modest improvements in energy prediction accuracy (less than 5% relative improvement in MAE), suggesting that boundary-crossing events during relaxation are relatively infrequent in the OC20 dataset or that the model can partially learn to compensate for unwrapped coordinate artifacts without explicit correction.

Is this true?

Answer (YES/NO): YES